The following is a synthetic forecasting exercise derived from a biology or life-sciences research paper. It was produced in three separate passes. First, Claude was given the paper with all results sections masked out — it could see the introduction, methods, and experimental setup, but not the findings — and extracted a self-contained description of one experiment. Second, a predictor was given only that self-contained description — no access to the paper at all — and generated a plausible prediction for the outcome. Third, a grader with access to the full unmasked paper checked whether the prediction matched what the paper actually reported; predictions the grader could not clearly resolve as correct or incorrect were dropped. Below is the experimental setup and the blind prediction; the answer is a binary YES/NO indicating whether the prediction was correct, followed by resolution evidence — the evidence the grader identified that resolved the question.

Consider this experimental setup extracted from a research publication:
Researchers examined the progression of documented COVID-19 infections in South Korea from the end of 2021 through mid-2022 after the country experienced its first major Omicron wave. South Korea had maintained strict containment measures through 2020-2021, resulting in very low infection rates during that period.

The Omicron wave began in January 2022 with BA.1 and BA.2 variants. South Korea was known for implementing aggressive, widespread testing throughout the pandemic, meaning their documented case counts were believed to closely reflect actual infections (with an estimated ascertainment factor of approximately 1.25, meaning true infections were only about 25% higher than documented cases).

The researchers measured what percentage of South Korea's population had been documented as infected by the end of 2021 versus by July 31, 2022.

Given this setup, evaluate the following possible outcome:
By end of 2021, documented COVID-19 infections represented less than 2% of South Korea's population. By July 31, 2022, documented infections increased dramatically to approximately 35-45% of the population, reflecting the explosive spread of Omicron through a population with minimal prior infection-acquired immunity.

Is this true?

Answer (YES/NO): YES